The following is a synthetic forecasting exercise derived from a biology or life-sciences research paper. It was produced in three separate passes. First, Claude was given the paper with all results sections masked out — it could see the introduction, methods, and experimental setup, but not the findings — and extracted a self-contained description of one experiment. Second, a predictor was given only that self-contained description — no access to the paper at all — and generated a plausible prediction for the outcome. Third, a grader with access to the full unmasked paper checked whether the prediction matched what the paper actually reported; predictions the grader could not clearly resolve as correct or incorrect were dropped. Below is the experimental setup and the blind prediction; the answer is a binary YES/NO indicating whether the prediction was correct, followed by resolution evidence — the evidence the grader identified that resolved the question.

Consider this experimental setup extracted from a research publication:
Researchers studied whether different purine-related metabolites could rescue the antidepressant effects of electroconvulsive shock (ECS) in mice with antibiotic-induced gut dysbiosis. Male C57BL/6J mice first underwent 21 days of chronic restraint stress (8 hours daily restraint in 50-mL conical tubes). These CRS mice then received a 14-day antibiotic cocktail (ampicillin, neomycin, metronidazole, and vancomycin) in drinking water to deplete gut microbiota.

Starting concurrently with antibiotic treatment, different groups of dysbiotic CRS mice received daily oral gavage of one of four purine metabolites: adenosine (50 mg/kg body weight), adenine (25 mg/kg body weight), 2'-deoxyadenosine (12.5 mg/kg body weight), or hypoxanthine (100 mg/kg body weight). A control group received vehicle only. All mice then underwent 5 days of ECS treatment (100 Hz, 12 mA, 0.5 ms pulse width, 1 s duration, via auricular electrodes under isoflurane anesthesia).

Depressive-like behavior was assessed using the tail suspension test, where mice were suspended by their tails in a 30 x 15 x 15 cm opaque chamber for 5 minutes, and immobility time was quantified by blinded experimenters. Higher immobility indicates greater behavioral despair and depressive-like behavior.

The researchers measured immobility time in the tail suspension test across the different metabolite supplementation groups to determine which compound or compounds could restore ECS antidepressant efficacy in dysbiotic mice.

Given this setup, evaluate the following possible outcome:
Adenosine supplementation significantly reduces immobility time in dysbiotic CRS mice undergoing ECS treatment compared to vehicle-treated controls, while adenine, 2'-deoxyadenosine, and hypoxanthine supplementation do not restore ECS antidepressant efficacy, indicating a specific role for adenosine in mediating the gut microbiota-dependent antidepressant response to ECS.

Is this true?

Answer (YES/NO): YES